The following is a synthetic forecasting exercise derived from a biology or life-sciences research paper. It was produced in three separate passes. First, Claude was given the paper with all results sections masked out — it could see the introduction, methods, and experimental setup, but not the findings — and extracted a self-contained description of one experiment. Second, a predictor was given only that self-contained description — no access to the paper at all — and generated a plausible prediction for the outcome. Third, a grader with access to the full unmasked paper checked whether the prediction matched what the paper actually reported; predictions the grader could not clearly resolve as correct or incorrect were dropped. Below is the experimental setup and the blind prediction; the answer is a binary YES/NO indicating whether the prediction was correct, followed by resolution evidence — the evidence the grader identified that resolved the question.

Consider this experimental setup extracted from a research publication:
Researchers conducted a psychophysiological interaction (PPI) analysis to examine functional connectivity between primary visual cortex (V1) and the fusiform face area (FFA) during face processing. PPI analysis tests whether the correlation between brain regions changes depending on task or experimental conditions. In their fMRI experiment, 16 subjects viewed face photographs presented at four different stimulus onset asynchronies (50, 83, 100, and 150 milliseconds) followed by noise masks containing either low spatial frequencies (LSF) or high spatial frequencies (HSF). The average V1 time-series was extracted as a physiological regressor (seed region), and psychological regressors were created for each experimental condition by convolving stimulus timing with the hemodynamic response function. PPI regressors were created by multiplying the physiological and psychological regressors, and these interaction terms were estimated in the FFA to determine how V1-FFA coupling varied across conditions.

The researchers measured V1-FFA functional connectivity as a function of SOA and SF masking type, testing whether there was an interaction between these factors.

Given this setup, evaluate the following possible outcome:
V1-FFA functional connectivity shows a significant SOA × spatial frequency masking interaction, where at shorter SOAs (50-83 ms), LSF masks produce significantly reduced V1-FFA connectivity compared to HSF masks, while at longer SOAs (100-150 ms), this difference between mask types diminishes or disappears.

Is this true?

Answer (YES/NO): NO